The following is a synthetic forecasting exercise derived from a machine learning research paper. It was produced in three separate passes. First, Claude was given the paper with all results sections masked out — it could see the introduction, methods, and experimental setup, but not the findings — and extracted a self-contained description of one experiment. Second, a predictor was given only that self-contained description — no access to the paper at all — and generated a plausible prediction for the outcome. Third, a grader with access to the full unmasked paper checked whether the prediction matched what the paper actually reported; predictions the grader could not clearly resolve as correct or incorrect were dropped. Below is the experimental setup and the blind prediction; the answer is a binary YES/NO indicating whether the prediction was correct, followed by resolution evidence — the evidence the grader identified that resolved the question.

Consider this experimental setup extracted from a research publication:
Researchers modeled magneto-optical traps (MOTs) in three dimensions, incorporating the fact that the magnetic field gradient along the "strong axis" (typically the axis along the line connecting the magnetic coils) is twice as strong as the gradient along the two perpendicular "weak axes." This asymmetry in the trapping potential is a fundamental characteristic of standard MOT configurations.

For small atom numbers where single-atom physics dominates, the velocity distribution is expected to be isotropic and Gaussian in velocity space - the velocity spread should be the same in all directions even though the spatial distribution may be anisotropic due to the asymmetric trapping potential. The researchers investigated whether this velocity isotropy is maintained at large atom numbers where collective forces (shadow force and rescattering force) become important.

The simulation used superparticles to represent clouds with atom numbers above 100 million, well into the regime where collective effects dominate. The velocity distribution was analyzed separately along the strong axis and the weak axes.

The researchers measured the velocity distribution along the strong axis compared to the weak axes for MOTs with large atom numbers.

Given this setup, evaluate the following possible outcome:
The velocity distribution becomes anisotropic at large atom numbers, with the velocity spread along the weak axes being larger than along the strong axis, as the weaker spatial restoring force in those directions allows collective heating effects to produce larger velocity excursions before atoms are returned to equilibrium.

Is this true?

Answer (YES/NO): YES